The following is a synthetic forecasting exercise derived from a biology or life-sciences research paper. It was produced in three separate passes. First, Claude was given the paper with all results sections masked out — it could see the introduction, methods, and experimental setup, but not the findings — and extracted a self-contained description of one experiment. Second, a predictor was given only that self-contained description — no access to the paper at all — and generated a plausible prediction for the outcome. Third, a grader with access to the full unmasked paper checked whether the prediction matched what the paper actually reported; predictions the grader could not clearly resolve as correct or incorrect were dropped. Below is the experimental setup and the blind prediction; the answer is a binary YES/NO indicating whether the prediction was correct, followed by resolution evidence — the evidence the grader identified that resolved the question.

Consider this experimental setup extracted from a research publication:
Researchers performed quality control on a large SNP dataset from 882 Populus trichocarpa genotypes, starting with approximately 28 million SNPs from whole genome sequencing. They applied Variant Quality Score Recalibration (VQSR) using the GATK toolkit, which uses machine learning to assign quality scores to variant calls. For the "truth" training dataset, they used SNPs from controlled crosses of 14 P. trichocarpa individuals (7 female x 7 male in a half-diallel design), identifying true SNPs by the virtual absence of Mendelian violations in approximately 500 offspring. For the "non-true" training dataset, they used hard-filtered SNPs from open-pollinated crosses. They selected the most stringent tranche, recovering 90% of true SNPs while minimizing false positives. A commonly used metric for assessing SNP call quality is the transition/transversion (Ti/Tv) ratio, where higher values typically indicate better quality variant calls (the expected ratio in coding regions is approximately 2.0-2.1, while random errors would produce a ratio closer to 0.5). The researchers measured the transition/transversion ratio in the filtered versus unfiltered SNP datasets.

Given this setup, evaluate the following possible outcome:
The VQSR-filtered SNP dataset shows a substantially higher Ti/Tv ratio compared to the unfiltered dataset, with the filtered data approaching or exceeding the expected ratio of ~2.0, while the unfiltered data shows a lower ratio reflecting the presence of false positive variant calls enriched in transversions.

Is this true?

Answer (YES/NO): YES